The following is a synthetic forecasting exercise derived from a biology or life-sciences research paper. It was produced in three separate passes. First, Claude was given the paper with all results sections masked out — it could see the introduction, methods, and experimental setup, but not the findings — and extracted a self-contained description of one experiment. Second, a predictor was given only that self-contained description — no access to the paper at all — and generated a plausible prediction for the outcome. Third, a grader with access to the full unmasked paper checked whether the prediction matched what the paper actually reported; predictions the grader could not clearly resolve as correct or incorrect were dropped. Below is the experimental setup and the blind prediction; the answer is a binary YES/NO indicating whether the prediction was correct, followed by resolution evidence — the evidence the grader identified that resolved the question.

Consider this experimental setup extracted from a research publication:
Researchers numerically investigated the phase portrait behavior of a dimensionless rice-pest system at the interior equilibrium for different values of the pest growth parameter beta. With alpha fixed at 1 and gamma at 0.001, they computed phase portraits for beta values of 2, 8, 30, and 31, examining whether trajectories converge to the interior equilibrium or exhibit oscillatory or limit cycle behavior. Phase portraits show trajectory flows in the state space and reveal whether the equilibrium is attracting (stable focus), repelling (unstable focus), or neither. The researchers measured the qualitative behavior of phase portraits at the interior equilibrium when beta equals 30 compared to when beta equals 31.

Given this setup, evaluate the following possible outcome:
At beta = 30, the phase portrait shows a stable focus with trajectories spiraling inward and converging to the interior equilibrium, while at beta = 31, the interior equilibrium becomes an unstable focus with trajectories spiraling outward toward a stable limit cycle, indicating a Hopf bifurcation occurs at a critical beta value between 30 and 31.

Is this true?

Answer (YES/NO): NO